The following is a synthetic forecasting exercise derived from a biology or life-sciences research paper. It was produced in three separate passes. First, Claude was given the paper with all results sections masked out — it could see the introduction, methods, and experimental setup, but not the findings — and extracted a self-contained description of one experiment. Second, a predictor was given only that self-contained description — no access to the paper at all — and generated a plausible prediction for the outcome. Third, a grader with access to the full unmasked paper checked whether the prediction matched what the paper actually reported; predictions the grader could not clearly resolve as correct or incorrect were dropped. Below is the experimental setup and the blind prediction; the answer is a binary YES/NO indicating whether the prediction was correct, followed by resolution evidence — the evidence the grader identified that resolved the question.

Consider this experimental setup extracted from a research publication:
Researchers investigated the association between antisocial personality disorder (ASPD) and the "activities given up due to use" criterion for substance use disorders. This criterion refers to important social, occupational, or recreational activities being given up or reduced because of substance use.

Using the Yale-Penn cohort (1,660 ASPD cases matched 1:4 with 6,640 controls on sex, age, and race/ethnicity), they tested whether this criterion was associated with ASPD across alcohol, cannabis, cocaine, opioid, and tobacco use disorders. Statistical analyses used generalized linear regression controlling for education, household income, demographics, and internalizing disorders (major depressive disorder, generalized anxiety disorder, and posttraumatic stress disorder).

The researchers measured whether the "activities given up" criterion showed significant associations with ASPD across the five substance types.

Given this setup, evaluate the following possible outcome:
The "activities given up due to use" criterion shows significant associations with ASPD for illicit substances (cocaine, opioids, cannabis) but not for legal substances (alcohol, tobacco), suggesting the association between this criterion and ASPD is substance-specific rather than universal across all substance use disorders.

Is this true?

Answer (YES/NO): NO